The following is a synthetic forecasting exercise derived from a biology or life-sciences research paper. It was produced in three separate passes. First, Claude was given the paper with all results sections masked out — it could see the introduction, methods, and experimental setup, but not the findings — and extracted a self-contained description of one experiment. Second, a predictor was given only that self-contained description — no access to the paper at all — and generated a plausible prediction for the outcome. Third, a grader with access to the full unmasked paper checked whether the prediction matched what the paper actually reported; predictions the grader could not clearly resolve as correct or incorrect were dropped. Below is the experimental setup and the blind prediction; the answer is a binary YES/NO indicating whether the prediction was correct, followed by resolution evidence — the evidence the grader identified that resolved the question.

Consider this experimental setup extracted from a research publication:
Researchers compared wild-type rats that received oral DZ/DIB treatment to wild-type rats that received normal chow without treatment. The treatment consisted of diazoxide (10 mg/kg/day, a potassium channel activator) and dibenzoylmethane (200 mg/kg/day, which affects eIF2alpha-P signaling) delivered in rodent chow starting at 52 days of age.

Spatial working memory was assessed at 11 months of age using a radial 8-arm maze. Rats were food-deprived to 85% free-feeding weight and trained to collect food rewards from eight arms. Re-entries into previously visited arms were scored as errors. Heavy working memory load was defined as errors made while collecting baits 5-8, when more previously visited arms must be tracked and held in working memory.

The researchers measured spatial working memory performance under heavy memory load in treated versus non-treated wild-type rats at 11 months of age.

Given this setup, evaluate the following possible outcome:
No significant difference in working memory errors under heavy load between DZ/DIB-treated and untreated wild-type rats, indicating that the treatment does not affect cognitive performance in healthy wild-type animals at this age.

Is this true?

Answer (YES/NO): YES